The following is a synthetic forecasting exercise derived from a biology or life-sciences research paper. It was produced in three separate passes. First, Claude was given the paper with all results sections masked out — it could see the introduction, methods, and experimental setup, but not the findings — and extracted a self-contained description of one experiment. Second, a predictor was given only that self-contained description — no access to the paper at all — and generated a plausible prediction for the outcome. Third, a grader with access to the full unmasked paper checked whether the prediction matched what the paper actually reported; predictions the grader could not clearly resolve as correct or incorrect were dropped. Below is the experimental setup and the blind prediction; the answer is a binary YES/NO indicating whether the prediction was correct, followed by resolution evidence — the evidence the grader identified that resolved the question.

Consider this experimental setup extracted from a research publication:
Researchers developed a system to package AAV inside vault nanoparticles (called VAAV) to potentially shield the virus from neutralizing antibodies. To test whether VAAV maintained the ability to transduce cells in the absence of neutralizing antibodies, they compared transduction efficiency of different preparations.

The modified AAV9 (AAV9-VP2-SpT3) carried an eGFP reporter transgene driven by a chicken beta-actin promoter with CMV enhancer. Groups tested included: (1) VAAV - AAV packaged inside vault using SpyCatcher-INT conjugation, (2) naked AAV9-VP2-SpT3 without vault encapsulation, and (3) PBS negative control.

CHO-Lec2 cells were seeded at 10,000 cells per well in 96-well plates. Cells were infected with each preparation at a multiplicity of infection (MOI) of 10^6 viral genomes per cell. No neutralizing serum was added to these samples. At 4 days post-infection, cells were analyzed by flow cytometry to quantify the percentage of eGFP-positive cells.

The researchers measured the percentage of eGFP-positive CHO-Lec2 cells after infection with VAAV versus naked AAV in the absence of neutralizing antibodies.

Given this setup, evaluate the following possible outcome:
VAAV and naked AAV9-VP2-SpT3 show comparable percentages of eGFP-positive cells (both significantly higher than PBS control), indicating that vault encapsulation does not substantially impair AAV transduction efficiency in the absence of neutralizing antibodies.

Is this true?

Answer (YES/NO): NO